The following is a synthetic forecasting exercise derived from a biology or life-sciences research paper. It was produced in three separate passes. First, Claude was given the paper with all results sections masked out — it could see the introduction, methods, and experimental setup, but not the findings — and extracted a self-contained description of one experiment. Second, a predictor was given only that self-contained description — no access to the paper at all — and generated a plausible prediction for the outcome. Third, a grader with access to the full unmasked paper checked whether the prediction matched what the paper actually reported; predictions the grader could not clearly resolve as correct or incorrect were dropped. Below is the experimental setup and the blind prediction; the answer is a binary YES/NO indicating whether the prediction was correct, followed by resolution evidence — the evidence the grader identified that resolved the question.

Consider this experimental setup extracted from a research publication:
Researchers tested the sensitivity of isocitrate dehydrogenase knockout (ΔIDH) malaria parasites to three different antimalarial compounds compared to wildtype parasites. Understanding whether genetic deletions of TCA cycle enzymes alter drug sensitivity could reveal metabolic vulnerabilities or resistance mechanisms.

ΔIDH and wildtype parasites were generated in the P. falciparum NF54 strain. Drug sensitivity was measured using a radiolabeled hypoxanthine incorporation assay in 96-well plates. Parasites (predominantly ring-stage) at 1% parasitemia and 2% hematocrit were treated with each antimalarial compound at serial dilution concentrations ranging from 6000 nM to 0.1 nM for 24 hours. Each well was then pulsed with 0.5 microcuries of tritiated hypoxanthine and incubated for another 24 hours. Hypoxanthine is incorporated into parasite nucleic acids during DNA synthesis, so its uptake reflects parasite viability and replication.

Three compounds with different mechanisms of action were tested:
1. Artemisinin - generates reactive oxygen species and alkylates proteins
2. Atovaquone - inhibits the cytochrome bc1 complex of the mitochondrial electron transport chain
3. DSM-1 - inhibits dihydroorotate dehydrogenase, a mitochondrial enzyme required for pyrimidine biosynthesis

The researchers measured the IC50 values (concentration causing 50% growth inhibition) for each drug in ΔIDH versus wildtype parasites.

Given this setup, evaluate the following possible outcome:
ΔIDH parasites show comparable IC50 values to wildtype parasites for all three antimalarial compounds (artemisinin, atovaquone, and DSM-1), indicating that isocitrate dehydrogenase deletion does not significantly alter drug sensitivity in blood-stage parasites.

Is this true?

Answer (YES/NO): YES